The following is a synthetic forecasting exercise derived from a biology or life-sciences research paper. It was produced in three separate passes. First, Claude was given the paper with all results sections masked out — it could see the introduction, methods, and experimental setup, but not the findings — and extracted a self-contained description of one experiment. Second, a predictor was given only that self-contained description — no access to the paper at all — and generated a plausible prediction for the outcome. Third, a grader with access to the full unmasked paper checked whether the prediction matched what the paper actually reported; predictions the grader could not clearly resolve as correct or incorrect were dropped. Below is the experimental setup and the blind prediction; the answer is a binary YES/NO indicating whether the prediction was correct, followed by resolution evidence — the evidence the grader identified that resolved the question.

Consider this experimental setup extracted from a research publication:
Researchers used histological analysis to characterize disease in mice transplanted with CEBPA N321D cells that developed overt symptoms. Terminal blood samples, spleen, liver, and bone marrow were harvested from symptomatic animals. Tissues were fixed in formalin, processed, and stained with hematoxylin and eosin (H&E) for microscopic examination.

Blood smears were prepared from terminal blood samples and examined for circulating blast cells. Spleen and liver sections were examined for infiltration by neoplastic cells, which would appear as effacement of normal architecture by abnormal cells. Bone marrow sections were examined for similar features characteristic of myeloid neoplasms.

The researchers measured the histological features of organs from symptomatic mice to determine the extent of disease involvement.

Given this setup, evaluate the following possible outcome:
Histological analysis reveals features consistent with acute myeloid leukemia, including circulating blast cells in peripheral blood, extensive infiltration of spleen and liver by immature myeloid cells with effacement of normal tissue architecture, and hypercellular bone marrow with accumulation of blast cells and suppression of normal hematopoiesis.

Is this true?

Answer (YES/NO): NO